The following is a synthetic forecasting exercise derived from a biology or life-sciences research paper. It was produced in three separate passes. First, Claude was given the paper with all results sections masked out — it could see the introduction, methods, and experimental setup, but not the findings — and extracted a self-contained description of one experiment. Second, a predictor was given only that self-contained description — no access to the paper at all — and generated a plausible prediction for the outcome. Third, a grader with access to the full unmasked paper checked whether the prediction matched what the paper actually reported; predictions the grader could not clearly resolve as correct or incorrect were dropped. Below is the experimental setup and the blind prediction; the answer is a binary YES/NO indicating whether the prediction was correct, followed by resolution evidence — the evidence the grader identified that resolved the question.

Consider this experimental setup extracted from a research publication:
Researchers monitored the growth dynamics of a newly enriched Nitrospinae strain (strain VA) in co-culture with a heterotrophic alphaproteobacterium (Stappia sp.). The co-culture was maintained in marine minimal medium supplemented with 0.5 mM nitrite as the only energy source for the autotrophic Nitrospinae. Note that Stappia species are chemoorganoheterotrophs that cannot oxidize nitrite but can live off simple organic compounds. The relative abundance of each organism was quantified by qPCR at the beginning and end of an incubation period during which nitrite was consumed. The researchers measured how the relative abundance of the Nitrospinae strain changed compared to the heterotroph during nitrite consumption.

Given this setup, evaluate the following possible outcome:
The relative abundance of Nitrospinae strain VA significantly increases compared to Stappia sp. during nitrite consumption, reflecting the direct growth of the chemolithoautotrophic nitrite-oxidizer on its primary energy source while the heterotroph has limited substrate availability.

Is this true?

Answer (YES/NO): YES